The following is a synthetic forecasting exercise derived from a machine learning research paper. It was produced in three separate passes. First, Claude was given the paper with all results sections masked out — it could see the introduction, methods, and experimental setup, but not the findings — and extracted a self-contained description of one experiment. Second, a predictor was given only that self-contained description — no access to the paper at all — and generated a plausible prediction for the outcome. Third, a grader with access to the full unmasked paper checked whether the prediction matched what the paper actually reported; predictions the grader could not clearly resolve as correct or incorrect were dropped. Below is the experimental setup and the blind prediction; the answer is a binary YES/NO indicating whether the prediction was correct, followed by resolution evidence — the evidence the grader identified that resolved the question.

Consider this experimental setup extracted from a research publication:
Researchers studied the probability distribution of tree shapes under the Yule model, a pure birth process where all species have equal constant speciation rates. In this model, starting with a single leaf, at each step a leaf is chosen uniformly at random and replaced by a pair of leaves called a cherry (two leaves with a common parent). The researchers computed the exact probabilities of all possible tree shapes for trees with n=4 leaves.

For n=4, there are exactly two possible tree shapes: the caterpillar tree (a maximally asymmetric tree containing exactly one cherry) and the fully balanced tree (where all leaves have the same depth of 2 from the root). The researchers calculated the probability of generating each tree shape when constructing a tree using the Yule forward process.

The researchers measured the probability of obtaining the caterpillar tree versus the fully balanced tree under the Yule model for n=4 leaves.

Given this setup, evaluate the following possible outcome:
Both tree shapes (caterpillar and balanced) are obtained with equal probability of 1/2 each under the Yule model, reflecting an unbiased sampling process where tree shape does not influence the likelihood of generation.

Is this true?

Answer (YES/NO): NO